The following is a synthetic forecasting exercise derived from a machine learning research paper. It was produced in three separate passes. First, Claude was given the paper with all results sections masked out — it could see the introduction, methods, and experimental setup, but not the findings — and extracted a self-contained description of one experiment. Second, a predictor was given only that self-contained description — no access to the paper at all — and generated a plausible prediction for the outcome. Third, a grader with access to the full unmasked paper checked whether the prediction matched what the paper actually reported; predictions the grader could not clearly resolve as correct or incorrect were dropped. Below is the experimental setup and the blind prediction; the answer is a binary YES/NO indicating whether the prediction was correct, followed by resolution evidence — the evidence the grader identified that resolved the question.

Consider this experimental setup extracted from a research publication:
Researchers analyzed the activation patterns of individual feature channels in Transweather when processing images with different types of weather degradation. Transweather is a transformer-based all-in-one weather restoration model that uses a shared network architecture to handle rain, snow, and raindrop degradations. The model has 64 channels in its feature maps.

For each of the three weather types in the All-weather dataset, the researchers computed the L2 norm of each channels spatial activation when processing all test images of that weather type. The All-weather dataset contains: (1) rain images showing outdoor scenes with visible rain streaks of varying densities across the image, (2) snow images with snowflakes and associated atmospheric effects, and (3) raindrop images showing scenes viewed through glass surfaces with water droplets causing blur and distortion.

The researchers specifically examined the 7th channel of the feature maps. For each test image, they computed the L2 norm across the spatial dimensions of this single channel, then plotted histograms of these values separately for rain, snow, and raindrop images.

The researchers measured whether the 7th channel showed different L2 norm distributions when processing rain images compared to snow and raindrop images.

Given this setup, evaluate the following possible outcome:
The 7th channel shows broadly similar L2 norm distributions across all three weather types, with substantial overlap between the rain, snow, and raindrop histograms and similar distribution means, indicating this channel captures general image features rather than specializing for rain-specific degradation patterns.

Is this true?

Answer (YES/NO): NO